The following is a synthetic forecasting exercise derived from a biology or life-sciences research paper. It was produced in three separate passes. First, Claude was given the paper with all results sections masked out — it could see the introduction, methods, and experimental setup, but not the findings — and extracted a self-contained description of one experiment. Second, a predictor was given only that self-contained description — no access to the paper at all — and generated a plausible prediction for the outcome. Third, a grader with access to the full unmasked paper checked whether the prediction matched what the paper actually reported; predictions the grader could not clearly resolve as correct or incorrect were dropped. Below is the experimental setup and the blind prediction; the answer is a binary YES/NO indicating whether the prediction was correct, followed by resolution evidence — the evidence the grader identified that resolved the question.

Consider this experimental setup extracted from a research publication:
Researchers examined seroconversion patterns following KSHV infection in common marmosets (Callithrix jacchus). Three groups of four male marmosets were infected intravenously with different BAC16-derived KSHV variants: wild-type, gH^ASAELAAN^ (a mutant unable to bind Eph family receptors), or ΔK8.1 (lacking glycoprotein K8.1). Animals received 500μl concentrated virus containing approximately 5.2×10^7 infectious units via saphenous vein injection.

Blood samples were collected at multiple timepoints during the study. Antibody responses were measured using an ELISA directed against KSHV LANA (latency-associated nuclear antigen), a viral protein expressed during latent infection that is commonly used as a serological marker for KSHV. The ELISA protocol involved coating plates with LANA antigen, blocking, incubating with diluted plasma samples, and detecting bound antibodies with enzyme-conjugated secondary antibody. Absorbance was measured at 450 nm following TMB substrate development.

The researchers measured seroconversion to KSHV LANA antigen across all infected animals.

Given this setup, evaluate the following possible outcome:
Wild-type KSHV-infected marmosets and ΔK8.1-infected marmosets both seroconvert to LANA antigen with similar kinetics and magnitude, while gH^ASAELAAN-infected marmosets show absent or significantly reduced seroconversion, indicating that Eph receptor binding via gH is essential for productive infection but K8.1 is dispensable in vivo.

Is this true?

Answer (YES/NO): NO